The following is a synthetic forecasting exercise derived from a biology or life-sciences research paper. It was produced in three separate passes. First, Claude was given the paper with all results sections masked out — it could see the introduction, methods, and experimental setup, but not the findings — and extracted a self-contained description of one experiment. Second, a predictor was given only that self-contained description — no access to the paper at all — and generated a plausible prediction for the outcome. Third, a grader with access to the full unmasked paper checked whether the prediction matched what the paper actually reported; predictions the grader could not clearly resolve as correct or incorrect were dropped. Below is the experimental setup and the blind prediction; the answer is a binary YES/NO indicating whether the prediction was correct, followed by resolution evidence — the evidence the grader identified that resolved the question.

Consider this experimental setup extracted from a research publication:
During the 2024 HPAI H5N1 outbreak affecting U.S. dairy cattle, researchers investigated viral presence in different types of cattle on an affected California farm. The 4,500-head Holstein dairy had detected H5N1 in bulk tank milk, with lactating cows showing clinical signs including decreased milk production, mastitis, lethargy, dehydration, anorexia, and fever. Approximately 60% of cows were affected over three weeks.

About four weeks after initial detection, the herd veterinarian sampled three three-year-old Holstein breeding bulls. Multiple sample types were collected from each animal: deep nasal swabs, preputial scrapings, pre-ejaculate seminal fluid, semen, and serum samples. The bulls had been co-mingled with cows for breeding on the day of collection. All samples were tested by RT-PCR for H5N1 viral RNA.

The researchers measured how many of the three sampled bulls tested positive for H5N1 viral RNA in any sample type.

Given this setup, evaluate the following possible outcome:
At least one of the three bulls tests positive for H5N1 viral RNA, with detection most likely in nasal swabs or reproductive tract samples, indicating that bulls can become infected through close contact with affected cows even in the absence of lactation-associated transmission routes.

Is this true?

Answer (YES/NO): YES